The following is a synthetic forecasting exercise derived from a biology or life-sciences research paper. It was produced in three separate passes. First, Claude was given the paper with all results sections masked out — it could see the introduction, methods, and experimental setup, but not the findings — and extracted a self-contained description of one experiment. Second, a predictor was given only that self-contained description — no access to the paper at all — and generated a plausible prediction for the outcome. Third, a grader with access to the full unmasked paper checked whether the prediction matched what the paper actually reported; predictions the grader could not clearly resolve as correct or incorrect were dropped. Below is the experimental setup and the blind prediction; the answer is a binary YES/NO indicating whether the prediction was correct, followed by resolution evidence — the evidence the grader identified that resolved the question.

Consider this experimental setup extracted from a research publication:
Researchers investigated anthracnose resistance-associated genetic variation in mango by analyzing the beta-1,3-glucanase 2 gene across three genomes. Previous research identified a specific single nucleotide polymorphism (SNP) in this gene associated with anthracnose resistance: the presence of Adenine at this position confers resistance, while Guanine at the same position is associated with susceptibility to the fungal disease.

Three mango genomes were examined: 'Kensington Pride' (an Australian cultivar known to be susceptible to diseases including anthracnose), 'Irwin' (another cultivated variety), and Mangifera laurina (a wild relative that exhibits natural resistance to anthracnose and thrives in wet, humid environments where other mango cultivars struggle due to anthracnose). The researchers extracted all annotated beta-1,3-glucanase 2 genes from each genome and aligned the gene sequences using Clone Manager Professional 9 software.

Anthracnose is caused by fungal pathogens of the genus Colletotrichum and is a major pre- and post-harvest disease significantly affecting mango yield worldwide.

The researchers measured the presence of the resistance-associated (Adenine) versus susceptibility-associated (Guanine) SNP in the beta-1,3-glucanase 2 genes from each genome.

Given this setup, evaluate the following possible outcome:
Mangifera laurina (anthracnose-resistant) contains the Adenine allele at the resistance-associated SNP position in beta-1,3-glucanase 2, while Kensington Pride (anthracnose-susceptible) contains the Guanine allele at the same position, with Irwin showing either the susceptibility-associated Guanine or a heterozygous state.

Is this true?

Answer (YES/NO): NO